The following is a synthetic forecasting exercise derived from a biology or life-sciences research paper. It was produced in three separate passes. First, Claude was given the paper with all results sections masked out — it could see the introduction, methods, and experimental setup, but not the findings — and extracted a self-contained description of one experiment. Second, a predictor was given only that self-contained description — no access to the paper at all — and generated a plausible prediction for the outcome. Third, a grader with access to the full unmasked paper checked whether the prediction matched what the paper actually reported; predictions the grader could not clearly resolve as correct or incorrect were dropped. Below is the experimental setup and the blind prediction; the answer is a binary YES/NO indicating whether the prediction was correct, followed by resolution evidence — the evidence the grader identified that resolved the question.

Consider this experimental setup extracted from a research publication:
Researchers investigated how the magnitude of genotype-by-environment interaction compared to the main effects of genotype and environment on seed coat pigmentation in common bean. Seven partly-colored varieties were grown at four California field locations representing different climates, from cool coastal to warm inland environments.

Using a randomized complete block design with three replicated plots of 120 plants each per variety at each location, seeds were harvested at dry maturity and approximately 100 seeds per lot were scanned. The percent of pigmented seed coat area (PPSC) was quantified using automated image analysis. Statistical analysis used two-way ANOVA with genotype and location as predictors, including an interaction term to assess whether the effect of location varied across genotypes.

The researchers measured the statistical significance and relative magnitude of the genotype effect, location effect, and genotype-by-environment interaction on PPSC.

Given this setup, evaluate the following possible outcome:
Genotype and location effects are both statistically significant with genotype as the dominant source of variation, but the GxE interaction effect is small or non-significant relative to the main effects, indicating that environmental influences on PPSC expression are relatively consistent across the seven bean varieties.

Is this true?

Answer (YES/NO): NO